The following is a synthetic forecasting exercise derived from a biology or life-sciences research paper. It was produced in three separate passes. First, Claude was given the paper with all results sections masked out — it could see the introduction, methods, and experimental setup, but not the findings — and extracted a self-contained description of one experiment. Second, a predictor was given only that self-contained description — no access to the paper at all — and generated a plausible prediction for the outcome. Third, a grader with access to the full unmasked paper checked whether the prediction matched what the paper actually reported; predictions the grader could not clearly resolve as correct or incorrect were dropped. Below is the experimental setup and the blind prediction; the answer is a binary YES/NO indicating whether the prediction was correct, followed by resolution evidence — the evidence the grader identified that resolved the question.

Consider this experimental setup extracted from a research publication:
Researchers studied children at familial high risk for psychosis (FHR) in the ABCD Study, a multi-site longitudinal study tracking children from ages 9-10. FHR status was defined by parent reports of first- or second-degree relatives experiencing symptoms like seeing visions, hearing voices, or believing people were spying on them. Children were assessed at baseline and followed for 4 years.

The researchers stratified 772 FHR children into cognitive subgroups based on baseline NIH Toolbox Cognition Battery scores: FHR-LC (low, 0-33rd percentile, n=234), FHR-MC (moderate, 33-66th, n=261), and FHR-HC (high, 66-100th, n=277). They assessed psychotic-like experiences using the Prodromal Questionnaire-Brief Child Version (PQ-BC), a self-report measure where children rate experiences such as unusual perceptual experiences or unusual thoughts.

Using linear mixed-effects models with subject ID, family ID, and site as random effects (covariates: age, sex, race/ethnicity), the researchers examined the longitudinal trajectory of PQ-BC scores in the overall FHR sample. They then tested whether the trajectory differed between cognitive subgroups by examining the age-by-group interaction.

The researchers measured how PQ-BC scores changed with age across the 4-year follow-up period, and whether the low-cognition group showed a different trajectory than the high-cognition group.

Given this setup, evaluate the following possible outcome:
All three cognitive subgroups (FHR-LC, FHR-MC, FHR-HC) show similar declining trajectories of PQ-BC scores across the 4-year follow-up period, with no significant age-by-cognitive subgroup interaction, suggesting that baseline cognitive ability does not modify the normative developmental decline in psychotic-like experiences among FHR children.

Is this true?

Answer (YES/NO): YES